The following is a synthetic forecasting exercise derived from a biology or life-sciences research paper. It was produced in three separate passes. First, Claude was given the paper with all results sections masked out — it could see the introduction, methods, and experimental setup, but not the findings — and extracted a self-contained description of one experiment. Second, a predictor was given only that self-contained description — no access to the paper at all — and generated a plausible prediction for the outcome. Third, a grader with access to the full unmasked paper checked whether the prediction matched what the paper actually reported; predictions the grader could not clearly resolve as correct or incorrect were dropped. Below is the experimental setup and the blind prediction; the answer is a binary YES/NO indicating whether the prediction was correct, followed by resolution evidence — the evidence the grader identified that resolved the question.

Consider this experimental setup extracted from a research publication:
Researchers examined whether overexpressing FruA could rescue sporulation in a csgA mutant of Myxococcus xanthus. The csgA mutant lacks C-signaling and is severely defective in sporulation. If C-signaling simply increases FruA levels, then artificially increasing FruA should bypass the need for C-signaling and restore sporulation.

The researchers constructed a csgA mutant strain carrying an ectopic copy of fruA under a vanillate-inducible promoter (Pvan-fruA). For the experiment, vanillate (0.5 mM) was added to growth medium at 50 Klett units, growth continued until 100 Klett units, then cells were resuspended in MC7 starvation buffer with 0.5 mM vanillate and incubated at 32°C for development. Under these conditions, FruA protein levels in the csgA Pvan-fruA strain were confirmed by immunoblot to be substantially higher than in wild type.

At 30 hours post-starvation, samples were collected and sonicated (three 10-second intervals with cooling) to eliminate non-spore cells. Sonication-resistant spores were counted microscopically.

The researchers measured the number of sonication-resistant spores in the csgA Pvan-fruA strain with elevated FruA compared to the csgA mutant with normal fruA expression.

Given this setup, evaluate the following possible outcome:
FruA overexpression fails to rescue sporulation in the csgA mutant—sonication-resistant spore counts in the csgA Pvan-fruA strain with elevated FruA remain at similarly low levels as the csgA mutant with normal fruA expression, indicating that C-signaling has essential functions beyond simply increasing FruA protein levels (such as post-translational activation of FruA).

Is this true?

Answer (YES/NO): YES